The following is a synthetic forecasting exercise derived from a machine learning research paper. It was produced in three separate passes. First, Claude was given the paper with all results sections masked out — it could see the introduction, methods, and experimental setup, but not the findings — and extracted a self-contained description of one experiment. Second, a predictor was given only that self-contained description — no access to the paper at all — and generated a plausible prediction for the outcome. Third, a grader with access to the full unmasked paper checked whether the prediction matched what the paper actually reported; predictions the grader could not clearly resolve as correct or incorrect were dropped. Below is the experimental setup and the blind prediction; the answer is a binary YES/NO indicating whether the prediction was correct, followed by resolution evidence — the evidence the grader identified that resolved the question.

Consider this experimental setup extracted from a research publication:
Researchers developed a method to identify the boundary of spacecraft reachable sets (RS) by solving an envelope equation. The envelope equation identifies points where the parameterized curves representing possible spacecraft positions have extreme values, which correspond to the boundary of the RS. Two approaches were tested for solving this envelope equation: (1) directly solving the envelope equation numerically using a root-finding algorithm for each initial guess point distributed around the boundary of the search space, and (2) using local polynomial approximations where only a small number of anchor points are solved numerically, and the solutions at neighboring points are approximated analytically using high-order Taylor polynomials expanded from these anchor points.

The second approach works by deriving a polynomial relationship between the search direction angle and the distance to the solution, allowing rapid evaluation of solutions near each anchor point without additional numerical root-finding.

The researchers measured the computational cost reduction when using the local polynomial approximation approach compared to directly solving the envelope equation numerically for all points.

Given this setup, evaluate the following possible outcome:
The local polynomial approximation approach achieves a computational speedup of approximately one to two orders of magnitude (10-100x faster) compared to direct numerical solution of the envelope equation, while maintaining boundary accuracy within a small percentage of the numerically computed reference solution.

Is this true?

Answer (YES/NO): NO